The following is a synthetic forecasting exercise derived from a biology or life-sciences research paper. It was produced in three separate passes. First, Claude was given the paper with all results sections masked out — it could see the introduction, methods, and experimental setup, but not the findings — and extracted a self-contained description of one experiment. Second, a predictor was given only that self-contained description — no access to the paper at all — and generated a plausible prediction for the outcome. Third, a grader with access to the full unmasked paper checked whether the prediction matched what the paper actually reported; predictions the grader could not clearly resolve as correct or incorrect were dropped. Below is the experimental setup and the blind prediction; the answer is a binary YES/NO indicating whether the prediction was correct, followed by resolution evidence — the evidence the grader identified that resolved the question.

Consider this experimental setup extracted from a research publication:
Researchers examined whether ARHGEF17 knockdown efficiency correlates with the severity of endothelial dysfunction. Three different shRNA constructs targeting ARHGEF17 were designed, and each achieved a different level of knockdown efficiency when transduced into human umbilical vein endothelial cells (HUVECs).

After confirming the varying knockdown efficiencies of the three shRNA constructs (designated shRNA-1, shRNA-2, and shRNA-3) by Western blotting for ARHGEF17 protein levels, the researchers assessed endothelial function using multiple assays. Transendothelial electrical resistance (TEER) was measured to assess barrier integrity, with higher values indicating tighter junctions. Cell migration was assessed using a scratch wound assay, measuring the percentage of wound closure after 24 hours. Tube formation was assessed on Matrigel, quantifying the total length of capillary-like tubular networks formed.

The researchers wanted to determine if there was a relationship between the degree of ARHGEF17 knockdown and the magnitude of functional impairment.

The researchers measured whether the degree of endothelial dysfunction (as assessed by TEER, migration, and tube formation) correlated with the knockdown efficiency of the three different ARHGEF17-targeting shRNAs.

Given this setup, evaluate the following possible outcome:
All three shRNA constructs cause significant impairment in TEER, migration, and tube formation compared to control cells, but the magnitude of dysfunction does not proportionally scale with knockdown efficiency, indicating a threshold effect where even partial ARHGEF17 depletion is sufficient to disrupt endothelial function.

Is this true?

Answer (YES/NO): NO